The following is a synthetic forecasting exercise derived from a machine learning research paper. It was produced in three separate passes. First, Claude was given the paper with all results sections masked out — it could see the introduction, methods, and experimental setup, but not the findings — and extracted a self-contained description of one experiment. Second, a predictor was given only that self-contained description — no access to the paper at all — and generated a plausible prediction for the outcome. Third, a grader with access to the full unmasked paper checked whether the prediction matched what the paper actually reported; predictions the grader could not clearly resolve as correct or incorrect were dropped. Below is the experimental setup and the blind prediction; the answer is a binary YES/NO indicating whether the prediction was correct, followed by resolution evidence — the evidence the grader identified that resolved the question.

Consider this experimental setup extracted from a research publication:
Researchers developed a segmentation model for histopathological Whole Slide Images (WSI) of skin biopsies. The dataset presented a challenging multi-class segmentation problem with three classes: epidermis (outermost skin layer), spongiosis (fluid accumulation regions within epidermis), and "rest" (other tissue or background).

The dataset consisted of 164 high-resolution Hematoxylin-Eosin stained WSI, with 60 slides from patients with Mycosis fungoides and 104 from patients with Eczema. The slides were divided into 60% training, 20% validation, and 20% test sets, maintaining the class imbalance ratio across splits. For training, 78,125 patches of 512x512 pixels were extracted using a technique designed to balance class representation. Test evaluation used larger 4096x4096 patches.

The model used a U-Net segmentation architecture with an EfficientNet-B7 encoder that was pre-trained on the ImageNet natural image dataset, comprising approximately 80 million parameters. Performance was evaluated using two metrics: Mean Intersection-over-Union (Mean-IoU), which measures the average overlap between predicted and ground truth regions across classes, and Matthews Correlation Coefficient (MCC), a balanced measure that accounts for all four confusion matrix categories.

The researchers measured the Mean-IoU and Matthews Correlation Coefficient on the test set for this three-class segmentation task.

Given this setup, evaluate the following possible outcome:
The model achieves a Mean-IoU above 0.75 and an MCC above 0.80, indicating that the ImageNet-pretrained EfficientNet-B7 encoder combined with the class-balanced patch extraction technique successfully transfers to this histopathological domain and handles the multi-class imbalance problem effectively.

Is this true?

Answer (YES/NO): NO